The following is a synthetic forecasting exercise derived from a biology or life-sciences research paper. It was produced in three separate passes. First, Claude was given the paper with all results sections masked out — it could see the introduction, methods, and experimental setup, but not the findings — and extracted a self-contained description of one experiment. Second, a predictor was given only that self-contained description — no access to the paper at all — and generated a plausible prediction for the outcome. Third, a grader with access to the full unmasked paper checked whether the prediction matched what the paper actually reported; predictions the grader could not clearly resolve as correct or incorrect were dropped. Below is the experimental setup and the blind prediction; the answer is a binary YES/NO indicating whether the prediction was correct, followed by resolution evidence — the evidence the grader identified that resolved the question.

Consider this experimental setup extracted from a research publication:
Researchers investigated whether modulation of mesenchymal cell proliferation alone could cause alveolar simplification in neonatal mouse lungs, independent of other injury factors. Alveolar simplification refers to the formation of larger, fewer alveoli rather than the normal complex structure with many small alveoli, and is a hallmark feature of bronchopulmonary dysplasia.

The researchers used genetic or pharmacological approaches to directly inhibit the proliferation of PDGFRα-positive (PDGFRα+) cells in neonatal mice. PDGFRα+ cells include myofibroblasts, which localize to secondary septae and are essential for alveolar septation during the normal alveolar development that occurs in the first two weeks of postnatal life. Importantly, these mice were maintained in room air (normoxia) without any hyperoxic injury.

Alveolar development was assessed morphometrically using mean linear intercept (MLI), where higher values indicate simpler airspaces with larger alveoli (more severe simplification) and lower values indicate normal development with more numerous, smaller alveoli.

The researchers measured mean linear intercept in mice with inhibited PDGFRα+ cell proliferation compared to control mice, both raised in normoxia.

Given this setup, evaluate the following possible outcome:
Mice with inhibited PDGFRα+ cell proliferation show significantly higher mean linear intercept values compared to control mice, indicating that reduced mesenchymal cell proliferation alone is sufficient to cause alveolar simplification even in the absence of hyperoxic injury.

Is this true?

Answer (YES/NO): YES